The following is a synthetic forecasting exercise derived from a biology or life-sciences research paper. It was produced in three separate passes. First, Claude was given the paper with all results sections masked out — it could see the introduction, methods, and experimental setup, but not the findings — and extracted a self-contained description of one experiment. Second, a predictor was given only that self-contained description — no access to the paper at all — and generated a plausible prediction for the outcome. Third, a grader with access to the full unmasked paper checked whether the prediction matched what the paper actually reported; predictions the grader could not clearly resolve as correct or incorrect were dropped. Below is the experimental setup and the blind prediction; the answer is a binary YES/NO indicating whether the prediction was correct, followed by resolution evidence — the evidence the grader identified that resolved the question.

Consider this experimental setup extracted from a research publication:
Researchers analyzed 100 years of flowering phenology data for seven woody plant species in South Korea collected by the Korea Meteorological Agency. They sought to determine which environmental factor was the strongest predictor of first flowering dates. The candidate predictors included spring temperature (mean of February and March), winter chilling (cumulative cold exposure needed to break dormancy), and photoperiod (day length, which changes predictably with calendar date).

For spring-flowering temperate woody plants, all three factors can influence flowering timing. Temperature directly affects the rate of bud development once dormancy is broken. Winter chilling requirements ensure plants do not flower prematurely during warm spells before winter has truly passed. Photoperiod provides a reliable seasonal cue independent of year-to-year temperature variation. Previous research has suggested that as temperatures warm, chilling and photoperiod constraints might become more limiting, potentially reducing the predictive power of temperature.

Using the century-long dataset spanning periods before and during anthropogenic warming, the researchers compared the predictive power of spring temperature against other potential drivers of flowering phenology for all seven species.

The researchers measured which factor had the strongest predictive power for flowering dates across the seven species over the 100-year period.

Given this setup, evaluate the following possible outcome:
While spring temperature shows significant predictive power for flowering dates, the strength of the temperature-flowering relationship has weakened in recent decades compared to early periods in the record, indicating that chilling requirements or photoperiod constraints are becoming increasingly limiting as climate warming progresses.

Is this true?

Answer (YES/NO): NO